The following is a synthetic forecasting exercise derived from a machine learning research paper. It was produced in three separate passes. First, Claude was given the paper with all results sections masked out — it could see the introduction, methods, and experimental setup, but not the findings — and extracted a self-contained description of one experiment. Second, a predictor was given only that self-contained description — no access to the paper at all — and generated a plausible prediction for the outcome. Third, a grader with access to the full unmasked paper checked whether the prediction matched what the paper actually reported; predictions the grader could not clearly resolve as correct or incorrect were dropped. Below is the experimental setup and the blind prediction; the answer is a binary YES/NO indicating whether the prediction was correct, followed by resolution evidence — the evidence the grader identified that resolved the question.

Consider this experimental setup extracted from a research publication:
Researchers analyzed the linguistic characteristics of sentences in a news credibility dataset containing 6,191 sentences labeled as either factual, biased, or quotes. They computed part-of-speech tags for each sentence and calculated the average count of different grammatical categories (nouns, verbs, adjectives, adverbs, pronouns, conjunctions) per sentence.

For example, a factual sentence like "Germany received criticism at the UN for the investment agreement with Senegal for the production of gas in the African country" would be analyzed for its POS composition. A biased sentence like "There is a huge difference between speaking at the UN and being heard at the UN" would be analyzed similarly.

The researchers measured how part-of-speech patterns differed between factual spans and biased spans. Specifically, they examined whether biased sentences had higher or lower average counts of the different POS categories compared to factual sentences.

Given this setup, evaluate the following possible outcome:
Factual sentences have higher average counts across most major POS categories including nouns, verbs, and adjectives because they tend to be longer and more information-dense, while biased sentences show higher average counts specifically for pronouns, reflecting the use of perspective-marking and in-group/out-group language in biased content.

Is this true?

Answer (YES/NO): NO